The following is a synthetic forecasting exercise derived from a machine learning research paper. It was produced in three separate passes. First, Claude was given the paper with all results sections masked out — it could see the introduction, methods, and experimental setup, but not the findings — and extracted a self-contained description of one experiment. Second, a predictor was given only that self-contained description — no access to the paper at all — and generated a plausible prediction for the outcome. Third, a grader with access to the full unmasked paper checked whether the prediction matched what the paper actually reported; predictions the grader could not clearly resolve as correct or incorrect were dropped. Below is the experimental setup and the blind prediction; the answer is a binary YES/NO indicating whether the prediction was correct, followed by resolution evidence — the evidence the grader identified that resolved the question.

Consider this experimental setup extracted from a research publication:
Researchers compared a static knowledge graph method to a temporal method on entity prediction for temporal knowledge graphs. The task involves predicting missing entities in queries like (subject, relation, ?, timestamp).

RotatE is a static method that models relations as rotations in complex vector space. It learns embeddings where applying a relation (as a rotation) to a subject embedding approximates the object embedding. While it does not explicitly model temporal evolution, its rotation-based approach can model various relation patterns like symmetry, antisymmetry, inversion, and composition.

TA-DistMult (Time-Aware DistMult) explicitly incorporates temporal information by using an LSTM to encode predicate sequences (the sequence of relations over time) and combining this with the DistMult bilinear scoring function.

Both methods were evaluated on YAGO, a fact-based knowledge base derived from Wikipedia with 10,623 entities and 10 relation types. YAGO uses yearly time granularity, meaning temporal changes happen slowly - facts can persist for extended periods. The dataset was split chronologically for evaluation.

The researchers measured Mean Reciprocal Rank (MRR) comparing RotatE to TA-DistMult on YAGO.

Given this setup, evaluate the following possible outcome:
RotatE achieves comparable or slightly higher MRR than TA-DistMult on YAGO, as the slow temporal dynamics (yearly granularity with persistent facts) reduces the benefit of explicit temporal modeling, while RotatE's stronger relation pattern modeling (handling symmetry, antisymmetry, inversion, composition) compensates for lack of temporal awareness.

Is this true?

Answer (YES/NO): YES